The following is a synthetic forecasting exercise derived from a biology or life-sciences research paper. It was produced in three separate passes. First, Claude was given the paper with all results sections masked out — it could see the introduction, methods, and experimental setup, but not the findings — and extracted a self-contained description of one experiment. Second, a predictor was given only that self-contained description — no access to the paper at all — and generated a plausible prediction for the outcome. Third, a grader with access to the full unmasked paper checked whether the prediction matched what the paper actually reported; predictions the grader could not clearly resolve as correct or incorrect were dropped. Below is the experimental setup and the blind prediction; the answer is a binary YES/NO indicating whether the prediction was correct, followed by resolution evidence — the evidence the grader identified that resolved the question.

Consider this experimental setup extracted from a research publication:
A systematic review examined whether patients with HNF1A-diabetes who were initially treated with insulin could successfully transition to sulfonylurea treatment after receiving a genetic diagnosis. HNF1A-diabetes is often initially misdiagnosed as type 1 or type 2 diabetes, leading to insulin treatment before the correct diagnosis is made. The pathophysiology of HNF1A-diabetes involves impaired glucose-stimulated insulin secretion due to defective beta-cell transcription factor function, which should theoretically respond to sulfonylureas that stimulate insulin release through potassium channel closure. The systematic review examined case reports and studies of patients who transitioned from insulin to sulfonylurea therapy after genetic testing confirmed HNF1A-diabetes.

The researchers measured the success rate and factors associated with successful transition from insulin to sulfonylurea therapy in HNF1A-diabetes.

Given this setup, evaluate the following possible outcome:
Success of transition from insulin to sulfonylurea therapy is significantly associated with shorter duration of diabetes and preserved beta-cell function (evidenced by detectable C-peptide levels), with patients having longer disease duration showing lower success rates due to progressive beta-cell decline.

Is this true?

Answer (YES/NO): NO